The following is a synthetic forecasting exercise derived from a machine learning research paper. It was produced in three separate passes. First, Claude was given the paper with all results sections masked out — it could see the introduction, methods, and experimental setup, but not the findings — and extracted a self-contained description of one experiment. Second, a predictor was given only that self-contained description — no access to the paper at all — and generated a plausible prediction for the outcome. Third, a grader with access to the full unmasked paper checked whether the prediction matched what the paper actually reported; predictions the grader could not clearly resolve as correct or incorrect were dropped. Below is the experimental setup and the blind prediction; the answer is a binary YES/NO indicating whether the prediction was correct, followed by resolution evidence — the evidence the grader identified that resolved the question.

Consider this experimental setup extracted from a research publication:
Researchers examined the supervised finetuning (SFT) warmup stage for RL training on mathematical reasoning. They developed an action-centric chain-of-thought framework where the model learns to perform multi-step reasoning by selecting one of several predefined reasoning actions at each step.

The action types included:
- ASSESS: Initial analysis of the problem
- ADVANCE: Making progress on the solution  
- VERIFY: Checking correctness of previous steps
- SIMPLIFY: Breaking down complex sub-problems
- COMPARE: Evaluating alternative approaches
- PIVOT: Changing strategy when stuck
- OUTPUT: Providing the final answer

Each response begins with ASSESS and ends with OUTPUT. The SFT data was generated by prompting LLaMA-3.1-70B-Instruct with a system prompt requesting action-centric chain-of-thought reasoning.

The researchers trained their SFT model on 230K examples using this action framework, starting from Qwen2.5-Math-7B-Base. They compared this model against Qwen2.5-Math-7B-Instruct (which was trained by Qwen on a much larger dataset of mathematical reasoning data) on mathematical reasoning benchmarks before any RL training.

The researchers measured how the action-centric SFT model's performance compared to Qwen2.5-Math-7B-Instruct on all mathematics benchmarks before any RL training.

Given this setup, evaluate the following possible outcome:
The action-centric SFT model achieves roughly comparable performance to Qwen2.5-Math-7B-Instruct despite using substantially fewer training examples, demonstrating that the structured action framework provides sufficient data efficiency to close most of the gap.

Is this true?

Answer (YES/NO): NO